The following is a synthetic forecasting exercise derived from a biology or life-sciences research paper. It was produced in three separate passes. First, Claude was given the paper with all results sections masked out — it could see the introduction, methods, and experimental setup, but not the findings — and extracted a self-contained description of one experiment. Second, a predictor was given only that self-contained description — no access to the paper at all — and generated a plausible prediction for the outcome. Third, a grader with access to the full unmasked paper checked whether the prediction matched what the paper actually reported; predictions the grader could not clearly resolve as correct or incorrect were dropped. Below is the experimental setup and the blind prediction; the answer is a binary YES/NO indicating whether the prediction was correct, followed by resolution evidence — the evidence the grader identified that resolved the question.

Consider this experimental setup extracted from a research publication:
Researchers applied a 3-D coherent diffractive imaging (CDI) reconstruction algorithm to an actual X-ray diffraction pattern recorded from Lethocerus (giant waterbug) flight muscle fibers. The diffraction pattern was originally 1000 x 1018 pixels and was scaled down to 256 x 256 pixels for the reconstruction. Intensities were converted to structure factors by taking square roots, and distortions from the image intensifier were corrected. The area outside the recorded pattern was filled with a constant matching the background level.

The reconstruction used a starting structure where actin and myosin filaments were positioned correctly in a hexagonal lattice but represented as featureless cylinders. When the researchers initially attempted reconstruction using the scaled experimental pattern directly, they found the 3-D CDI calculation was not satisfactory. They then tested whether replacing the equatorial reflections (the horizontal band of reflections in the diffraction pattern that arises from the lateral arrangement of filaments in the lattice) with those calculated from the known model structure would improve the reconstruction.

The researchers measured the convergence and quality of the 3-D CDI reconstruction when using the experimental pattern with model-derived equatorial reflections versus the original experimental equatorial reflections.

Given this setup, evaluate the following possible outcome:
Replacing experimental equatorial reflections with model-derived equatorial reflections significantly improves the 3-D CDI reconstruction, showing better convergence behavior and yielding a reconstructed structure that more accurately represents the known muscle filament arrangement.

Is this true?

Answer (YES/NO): YES